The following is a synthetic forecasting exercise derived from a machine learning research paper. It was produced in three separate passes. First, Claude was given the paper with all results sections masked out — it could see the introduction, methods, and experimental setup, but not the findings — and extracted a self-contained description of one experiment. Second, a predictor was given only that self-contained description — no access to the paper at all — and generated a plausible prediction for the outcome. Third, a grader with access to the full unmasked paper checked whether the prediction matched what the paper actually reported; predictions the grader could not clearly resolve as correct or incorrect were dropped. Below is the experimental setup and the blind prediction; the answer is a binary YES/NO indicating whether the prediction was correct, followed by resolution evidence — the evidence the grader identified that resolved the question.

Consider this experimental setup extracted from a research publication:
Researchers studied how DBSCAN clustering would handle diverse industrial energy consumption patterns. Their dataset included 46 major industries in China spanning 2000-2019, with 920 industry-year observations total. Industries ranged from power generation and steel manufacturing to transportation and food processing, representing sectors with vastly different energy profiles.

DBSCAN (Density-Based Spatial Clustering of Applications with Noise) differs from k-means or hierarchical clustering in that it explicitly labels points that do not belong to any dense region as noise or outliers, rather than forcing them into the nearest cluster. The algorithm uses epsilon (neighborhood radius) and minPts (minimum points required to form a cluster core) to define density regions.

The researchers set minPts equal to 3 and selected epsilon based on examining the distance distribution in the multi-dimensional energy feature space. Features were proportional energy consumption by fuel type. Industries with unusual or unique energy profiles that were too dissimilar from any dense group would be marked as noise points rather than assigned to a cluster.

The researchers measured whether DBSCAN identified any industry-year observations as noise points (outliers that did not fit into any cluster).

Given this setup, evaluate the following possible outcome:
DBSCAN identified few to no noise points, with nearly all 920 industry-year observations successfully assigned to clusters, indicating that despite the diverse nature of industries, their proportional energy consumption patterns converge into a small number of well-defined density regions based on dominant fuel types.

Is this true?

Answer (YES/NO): YES